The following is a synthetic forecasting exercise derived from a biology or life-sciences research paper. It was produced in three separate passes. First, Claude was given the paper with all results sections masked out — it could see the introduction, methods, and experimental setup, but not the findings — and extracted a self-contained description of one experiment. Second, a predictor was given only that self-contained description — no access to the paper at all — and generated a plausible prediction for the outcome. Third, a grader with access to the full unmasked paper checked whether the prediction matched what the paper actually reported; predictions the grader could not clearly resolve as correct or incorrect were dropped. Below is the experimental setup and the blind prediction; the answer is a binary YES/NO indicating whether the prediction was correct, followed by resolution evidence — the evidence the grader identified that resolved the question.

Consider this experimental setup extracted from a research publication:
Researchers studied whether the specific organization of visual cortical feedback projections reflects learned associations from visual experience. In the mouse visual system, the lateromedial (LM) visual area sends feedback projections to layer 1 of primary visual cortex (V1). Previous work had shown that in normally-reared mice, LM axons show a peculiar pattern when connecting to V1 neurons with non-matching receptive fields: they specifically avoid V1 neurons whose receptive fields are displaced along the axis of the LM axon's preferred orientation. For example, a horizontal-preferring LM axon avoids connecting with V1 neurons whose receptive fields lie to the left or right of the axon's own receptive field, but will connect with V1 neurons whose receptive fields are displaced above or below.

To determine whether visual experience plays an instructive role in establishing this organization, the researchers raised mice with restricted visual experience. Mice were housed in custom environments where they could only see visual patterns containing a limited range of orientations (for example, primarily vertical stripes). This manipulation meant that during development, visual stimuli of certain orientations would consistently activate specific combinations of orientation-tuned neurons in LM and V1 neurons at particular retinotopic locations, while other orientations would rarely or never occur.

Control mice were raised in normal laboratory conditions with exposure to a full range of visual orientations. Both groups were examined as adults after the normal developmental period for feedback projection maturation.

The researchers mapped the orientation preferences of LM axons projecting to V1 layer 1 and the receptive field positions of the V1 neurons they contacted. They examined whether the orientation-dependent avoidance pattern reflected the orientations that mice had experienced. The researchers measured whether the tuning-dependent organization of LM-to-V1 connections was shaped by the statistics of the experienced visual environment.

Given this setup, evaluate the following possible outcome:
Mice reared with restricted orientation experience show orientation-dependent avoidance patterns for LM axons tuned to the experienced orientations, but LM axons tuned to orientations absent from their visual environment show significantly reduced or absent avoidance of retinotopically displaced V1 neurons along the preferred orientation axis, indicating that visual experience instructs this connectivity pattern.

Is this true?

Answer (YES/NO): YES